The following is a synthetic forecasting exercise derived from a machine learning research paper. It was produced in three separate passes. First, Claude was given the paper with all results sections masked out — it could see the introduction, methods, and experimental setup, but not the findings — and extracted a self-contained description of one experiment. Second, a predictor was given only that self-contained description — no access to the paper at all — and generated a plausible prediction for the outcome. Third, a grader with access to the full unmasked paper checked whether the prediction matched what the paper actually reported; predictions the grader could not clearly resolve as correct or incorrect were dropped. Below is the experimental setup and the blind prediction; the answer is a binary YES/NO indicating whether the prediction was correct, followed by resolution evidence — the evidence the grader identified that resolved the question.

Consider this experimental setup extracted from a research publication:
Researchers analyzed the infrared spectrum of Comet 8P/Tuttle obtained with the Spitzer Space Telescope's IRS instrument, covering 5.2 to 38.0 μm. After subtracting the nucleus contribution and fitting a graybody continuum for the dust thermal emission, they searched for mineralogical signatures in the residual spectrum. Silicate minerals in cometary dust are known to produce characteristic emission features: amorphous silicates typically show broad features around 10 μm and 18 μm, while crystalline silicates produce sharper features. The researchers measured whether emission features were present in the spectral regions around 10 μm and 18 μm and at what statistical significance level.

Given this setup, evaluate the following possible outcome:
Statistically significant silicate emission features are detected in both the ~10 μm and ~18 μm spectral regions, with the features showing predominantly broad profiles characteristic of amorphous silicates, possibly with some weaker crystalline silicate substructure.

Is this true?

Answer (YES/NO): NO